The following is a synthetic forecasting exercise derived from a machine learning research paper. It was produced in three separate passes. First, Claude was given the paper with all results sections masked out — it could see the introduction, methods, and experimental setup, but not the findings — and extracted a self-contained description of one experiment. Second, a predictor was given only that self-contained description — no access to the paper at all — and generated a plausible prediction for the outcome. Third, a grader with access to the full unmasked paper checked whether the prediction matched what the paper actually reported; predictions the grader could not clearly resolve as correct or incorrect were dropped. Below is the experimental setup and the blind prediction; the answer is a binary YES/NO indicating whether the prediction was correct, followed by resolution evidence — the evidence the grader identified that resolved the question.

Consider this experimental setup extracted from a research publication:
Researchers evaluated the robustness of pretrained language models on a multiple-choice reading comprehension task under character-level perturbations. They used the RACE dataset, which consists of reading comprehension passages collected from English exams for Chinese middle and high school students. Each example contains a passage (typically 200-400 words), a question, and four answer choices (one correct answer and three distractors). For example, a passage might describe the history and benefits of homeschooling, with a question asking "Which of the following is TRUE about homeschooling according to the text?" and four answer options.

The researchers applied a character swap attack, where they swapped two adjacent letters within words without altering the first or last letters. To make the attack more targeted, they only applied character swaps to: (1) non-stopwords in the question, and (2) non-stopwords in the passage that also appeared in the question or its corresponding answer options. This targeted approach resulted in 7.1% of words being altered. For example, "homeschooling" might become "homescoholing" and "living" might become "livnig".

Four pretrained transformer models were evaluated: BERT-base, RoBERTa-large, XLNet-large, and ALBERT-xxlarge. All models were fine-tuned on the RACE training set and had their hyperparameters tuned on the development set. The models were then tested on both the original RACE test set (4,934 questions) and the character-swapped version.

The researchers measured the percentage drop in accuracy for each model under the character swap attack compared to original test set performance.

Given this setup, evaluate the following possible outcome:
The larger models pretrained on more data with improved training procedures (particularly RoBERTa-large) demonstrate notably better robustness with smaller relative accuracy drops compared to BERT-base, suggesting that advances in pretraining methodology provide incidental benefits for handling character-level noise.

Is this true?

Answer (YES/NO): YES